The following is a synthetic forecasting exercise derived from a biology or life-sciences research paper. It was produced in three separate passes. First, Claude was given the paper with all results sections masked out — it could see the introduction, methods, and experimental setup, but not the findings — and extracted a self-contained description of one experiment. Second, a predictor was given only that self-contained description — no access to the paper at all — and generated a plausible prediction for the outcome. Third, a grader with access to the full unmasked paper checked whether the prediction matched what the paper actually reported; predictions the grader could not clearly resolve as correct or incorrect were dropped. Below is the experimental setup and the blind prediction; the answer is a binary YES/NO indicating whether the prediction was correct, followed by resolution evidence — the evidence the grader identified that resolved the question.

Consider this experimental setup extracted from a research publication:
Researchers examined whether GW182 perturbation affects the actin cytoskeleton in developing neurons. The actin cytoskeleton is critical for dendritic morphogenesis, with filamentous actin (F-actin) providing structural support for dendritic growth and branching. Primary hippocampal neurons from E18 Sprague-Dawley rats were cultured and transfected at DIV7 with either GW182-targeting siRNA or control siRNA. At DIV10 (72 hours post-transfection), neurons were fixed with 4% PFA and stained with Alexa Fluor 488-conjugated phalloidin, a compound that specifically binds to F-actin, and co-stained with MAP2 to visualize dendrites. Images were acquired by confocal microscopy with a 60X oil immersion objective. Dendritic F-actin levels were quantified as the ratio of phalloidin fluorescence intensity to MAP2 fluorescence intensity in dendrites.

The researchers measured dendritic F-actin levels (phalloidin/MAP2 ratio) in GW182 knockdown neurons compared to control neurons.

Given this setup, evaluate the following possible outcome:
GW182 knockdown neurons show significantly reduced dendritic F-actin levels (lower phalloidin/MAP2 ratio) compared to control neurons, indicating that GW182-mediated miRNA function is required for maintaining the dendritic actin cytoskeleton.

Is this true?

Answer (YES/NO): NO